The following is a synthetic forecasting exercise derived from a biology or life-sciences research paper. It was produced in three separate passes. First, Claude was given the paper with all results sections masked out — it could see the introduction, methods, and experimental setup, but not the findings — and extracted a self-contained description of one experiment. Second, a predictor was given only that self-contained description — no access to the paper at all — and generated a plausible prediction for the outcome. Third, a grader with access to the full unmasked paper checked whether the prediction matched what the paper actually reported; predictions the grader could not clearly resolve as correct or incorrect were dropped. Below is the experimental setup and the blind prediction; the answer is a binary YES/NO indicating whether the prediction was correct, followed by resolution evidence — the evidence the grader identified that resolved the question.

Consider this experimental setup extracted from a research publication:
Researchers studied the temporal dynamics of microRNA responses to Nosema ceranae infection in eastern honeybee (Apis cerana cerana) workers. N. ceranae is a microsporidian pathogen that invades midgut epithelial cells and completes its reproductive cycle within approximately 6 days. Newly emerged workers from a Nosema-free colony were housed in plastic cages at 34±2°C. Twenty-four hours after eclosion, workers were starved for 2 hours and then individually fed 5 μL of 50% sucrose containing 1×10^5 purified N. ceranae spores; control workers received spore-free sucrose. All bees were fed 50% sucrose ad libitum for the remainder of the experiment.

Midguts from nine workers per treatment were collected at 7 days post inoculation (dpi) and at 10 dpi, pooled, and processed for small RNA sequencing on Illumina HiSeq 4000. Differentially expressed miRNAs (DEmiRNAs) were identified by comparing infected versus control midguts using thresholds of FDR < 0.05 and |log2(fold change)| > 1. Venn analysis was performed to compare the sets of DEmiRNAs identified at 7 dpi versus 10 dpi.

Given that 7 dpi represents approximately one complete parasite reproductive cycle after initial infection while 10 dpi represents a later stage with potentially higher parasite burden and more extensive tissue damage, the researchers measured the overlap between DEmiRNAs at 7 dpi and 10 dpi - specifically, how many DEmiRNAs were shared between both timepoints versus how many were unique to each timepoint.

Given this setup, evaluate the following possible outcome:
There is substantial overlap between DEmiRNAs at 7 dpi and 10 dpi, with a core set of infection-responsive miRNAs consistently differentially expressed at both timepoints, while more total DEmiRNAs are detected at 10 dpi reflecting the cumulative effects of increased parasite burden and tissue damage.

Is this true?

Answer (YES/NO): NO